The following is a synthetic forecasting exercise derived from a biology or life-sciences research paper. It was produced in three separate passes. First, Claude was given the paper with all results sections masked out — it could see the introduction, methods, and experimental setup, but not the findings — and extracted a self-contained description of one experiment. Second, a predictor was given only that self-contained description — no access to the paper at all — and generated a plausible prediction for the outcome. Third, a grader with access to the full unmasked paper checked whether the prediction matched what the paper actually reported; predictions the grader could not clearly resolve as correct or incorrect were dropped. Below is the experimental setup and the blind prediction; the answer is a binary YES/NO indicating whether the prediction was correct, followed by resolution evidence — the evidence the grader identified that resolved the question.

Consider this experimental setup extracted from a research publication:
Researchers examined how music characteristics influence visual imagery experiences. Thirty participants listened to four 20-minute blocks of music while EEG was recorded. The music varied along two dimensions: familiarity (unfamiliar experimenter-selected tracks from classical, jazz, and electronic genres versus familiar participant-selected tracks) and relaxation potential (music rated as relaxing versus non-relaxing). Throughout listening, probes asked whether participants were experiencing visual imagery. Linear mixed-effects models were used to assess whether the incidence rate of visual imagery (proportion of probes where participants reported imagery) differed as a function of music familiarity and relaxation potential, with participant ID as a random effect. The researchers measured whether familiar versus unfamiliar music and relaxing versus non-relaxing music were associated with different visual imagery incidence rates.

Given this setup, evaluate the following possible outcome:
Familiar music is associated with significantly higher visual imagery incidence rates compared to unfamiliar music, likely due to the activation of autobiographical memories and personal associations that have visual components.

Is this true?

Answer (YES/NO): YES